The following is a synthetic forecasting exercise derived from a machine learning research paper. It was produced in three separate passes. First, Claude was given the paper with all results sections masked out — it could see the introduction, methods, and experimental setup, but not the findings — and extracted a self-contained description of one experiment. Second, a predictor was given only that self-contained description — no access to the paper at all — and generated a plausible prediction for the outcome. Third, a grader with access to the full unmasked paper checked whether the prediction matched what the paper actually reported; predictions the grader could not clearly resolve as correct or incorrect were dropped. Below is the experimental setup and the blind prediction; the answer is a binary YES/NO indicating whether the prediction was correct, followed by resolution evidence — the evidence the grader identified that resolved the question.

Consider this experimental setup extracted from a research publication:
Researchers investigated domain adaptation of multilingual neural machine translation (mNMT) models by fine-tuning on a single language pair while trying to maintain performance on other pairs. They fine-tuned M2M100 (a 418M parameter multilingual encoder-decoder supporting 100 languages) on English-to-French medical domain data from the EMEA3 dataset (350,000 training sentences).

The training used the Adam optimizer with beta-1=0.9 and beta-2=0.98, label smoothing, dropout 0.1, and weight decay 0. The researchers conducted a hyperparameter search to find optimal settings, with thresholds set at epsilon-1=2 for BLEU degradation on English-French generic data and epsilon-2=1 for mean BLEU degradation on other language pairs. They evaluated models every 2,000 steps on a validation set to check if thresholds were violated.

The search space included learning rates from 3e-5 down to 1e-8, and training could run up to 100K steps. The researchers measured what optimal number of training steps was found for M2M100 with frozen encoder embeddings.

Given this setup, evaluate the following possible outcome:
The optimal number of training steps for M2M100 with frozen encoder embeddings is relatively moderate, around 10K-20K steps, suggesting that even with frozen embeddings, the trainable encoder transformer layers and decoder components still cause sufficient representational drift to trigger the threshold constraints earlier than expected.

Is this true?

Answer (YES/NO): NO